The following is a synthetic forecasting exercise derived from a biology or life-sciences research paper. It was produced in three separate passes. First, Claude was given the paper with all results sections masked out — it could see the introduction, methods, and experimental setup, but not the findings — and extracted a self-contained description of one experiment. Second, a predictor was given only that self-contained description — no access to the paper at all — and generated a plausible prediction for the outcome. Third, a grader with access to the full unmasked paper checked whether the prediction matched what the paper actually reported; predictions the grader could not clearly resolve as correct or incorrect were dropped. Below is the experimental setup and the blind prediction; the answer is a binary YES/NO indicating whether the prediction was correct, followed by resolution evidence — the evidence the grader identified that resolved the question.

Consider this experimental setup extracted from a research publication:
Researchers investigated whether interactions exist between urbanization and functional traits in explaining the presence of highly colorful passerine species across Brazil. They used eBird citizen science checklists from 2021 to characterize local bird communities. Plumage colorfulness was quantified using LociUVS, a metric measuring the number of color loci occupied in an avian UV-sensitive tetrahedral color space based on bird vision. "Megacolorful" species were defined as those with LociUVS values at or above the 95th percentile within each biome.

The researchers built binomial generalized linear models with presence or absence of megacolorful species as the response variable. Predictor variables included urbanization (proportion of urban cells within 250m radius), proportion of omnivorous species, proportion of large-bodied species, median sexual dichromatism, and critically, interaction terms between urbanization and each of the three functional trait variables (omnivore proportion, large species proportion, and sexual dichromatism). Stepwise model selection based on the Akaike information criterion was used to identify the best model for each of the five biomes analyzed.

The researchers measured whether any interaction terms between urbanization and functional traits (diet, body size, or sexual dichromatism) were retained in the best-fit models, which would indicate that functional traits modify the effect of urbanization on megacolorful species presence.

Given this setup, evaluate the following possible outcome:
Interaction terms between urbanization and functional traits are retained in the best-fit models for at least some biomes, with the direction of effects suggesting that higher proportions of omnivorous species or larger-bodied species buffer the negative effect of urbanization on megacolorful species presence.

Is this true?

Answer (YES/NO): NO